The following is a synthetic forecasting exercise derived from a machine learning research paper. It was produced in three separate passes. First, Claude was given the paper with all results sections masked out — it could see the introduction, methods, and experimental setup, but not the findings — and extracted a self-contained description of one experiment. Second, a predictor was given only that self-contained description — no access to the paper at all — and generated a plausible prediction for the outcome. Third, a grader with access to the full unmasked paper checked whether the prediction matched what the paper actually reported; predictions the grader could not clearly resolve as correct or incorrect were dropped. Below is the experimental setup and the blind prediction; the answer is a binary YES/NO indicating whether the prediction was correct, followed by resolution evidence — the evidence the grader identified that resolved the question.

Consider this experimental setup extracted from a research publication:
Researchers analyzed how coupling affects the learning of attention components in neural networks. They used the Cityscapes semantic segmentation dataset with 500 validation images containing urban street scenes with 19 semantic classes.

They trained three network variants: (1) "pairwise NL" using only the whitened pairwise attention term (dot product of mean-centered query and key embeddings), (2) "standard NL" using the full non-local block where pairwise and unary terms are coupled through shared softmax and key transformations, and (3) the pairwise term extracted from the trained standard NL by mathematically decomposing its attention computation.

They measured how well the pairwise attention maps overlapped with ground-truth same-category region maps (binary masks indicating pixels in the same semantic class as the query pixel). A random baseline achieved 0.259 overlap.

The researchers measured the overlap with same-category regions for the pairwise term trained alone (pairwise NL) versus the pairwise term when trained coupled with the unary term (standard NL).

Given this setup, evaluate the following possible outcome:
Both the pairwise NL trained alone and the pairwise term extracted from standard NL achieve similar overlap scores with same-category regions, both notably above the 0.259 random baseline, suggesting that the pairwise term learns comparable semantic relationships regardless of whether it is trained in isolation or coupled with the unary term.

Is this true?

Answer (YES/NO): NO